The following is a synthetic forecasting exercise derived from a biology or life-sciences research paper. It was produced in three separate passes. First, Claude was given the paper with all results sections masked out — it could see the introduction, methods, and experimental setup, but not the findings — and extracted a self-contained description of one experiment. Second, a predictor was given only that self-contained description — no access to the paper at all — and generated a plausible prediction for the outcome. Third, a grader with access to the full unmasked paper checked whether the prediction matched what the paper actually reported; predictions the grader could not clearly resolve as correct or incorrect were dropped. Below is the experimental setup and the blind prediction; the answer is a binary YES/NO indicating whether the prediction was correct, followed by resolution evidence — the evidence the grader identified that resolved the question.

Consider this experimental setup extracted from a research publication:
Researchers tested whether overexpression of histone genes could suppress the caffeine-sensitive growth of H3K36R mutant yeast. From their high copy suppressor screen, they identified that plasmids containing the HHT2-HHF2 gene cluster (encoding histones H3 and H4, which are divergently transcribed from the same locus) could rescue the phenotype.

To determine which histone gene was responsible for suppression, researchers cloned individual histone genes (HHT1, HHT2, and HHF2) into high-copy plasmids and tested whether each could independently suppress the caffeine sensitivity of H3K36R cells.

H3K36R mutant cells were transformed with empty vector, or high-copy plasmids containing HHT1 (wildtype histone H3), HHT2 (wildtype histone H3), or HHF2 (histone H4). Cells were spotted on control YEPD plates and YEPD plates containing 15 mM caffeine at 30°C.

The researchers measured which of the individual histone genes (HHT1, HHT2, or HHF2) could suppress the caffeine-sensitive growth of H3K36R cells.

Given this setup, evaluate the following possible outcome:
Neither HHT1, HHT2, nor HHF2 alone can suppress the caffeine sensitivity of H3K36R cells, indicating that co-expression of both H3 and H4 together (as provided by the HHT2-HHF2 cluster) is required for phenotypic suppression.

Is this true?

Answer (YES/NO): NO